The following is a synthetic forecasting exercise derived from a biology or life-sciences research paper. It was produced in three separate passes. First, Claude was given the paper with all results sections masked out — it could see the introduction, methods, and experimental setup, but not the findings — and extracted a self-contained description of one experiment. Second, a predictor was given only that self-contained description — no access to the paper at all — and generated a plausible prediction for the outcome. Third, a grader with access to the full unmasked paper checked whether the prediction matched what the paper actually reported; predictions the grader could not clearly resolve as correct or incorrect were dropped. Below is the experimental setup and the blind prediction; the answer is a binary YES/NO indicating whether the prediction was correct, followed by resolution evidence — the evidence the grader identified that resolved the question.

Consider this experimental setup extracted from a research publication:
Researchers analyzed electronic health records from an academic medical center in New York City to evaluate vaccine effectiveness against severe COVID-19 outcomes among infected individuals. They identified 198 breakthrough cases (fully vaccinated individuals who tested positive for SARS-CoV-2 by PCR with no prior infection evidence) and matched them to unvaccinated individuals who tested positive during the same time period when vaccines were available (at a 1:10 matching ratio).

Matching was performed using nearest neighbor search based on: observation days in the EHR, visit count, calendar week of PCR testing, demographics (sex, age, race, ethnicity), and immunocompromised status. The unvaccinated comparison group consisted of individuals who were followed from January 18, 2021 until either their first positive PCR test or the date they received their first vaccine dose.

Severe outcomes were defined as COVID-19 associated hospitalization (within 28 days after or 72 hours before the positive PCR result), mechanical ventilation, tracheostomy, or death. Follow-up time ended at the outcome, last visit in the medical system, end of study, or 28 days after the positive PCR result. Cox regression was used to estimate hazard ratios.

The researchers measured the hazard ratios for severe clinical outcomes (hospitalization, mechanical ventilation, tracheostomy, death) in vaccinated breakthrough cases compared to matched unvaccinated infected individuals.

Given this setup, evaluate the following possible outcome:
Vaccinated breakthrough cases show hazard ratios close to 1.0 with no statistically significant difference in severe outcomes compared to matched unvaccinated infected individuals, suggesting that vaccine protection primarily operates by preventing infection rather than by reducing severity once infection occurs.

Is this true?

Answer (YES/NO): NO